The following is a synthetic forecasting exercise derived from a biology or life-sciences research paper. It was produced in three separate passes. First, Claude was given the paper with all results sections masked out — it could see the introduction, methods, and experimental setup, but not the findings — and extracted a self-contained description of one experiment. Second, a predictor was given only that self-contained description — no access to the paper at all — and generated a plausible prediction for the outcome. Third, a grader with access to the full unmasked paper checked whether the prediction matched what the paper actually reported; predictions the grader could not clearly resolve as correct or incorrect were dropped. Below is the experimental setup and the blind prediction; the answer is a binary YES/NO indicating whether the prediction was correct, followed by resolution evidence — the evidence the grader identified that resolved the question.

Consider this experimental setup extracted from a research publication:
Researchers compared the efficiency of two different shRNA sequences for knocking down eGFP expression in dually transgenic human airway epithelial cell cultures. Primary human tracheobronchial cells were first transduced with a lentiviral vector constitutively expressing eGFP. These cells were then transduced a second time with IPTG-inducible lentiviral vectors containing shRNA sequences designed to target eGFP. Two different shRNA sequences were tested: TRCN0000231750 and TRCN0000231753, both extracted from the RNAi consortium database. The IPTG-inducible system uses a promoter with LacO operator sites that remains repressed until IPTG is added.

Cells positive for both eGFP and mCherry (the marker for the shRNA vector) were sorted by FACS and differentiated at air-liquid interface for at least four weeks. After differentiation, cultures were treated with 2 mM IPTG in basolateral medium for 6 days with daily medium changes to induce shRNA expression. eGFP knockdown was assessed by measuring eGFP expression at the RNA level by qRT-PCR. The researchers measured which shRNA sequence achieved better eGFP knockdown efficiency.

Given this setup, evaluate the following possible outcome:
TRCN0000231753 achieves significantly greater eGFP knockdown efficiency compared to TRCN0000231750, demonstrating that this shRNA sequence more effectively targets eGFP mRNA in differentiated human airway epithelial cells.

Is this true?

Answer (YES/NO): NO